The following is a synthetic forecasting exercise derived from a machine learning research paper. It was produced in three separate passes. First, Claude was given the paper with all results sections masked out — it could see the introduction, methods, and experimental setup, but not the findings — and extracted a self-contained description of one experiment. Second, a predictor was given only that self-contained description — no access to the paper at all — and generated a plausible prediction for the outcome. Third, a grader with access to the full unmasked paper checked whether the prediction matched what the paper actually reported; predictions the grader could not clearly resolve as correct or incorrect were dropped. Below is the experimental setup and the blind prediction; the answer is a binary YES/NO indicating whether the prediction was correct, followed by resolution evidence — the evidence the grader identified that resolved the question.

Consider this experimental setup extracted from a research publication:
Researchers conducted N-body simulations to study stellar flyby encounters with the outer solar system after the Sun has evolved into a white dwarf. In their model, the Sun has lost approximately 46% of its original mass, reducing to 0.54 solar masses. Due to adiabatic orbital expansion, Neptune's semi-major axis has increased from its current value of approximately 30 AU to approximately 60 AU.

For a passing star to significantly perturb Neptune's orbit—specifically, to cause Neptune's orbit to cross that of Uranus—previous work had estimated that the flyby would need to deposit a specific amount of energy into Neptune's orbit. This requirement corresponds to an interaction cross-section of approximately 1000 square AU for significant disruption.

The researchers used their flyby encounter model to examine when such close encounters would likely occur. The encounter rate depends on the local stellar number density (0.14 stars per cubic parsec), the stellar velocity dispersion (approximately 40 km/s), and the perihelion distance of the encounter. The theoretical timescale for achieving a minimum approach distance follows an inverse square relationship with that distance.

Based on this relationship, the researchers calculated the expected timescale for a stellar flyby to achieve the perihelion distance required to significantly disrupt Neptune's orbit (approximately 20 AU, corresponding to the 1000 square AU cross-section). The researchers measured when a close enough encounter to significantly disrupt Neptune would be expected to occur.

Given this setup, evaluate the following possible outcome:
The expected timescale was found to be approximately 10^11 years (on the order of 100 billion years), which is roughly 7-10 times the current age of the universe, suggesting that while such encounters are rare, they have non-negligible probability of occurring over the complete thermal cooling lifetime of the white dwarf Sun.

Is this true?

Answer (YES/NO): NO